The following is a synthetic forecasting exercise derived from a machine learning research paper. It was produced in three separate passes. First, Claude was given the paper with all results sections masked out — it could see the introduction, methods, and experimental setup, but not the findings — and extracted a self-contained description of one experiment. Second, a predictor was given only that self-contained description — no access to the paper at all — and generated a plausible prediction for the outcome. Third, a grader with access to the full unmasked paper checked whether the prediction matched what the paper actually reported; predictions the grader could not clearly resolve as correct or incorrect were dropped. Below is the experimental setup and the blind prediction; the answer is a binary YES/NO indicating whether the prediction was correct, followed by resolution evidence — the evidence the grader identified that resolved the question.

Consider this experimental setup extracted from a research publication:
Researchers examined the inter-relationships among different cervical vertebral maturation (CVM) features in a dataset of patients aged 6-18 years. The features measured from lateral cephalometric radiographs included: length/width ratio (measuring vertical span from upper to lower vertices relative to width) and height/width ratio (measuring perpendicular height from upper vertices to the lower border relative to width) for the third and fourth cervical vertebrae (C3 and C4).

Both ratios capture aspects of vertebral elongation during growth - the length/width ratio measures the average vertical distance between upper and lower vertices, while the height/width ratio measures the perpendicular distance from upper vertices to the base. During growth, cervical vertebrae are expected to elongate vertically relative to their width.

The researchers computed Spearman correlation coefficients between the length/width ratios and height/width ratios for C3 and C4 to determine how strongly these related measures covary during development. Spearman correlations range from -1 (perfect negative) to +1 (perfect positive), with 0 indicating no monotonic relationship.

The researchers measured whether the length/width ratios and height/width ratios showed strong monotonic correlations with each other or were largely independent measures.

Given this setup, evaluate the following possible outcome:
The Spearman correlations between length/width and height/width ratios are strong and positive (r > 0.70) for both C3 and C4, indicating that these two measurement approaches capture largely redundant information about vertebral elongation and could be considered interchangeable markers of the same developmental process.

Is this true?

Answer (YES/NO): NO